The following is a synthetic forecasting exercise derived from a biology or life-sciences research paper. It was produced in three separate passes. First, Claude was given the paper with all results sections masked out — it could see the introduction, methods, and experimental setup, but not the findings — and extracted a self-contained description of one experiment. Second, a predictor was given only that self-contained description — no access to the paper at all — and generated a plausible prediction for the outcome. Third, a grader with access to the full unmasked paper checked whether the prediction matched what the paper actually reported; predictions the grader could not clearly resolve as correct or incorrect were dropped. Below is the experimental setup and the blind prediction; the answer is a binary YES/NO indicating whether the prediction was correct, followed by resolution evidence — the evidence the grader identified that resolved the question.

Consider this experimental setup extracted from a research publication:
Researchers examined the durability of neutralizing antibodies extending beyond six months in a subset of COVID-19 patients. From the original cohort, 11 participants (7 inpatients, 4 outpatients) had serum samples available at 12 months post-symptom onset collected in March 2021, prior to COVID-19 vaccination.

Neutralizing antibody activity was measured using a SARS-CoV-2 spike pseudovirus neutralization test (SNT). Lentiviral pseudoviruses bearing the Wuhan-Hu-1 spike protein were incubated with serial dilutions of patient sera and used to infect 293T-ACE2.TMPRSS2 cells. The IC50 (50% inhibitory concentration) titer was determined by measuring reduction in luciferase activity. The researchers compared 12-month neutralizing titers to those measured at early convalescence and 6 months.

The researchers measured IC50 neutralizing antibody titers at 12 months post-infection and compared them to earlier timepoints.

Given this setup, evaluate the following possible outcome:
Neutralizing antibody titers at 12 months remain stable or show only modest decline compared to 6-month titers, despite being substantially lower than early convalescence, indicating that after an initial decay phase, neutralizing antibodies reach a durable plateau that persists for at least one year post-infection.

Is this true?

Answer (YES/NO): NO